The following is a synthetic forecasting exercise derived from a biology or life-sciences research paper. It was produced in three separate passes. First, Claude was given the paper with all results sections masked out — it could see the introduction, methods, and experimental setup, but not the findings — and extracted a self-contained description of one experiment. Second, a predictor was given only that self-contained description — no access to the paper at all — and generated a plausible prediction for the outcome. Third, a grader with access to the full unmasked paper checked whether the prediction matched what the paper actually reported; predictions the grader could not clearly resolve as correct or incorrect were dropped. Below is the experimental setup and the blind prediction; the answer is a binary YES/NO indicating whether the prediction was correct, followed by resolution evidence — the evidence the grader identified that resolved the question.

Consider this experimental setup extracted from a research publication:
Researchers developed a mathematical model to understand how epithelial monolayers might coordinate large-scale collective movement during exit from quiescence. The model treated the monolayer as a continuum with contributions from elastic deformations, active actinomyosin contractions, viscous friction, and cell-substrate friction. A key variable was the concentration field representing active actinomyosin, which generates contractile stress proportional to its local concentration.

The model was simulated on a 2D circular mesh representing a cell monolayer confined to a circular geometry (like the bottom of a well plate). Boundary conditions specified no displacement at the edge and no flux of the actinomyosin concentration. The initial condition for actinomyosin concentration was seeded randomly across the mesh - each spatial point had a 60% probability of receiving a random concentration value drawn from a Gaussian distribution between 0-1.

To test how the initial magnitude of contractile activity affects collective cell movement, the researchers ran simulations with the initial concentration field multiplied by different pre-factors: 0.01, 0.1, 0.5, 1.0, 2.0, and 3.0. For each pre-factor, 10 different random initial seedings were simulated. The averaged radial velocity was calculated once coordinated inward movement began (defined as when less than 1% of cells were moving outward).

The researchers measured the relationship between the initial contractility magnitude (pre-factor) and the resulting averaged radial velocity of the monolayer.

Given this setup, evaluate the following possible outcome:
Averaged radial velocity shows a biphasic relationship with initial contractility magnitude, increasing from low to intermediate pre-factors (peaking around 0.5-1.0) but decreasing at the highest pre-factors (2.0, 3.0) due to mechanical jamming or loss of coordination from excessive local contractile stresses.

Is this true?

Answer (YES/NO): NO